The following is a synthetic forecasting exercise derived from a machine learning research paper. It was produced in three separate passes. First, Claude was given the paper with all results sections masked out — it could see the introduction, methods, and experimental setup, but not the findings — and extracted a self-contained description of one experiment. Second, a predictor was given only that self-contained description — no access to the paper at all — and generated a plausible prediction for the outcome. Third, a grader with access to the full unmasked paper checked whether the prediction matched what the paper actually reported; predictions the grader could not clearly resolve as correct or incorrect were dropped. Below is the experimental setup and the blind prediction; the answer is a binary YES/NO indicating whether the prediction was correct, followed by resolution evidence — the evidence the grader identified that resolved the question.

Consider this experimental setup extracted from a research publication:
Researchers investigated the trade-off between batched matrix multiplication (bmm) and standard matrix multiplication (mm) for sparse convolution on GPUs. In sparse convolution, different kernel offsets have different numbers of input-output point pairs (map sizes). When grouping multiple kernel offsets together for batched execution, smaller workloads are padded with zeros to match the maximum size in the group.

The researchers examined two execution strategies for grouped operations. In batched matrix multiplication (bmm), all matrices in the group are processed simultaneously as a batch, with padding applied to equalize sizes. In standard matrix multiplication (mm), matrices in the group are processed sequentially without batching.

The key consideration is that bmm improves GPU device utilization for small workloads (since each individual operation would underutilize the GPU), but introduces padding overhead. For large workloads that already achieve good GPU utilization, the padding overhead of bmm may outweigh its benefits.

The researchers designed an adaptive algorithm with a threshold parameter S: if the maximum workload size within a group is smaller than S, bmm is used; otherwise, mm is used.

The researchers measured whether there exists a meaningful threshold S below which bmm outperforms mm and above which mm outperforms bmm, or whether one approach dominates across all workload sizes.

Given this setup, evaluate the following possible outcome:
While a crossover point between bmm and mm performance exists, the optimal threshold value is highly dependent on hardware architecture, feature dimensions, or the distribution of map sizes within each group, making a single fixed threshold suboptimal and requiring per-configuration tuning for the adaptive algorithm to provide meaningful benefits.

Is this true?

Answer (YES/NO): YES